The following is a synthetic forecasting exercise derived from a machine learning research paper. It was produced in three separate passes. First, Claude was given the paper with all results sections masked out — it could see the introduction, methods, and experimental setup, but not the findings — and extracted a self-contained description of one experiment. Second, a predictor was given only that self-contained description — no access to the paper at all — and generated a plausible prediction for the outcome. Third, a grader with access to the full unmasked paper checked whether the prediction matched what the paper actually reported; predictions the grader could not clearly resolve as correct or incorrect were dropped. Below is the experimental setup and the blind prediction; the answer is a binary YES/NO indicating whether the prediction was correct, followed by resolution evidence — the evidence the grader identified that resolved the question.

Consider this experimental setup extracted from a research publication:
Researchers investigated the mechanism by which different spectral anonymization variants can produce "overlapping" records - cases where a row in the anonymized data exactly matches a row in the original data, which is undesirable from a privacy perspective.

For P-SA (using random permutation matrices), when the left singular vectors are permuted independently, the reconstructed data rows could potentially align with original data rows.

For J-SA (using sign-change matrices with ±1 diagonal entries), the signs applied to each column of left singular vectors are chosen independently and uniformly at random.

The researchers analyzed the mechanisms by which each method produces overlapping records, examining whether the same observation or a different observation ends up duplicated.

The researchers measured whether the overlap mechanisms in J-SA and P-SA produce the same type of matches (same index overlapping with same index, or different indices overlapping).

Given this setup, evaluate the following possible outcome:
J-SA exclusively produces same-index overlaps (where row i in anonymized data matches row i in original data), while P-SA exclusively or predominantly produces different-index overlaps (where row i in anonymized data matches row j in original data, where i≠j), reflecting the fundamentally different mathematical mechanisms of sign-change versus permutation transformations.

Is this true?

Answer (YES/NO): YES